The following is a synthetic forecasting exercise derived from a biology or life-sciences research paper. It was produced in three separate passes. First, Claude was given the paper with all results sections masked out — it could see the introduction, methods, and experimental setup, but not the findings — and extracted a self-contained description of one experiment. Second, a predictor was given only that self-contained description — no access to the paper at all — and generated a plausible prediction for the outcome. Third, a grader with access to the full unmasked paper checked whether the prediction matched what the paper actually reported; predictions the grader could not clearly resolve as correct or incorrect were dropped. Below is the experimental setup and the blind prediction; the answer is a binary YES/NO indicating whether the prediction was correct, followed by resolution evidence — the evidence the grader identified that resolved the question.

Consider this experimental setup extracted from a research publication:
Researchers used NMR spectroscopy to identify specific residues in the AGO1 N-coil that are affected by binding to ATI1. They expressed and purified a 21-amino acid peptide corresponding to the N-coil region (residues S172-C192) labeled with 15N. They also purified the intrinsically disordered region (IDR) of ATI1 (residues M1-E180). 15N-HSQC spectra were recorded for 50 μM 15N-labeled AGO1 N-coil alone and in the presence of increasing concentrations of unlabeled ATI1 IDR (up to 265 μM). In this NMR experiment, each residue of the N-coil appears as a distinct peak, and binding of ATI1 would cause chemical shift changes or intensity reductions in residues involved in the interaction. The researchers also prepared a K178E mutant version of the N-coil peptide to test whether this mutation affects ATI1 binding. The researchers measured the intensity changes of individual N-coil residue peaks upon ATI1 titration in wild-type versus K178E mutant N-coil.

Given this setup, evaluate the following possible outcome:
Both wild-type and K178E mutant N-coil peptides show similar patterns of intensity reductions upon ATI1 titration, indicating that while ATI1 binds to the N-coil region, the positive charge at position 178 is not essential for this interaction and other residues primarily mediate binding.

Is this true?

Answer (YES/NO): NO